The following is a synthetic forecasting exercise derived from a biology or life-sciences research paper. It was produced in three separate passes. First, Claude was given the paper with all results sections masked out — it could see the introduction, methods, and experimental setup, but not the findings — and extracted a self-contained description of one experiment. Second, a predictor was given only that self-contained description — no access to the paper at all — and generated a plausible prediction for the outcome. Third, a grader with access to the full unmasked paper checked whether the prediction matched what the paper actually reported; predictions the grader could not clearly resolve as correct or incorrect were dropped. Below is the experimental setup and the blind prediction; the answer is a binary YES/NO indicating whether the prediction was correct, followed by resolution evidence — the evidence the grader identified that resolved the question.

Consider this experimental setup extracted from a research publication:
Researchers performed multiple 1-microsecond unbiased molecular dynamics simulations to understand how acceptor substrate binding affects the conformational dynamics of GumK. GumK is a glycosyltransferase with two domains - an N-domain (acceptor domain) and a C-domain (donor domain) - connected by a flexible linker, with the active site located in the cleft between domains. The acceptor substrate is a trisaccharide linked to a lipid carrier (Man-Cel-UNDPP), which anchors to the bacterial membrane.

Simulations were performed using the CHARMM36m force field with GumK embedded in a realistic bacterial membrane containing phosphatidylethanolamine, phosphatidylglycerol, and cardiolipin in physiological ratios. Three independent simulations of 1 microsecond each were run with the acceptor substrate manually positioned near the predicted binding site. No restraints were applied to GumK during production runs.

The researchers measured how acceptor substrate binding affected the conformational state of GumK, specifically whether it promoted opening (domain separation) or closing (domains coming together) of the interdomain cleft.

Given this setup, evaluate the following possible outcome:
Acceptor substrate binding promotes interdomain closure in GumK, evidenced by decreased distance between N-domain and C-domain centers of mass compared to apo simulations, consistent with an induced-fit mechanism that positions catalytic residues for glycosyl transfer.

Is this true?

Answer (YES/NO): NO